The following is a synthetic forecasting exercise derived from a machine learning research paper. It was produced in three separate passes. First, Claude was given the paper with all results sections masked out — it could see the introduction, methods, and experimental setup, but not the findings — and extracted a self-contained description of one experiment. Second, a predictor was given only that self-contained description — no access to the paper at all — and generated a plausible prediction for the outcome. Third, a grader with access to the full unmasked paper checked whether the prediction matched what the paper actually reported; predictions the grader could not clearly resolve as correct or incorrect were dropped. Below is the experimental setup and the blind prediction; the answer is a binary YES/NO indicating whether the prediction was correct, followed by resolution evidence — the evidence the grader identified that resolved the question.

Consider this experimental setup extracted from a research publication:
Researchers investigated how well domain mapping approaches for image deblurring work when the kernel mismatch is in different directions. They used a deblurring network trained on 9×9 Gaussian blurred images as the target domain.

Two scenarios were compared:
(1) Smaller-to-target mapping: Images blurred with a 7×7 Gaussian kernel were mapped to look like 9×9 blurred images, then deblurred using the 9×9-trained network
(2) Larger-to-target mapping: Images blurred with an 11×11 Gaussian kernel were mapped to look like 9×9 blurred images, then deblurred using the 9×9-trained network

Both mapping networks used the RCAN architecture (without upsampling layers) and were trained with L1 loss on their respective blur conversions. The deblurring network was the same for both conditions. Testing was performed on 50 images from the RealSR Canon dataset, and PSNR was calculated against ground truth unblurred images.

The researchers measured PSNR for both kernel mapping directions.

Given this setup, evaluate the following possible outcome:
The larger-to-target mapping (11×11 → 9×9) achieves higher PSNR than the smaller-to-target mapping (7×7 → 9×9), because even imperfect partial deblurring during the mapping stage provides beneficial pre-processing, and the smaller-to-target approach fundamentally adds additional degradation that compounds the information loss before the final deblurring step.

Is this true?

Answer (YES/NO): NO